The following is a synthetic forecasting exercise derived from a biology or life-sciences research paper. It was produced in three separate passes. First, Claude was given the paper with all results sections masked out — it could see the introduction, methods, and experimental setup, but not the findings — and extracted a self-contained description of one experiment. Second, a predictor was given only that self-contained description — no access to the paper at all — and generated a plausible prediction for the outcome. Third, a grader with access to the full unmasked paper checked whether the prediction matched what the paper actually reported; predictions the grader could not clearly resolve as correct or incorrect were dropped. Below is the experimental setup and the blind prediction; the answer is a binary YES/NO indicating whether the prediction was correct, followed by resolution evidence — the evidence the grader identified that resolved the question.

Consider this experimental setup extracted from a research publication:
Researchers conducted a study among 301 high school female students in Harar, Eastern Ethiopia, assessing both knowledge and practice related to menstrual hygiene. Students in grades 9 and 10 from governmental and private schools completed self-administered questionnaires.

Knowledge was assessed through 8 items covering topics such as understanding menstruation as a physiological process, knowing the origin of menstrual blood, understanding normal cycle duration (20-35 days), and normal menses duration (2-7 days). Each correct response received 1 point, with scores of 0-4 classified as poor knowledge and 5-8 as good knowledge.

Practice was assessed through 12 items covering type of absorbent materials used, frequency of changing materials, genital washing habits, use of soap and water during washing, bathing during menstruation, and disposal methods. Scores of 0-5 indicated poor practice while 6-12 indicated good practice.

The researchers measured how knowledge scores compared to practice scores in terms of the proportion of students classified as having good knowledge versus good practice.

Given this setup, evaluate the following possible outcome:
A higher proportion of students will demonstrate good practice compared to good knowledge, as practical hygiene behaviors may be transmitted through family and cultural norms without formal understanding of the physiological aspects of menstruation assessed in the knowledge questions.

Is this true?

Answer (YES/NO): NO